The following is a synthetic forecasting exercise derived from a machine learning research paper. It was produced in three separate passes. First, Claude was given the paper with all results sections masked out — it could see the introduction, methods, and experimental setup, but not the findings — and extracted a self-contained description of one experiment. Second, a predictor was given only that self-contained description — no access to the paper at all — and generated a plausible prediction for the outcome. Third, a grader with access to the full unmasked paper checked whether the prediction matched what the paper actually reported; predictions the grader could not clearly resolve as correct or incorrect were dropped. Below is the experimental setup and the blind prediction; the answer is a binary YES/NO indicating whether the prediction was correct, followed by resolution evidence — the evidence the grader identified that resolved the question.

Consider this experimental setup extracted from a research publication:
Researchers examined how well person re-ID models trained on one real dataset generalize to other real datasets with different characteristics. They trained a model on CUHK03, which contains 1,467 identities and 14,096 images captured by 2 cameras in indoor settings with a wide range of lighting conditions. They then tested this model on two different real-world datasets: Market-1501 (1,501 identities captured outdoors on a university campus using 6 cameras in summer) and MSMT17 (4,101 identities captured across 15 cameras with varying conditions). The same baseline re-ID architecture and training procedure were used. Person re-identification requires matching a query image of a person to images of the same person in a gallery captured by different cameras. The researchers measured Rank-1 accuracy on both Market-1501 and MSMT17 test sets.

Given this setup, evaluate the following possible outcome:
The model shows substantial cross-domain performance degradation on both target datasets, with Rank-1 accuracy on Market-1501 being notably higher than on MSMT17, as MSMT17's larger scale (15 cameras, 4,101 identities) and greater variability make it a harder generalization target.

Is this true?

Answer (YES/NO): YES